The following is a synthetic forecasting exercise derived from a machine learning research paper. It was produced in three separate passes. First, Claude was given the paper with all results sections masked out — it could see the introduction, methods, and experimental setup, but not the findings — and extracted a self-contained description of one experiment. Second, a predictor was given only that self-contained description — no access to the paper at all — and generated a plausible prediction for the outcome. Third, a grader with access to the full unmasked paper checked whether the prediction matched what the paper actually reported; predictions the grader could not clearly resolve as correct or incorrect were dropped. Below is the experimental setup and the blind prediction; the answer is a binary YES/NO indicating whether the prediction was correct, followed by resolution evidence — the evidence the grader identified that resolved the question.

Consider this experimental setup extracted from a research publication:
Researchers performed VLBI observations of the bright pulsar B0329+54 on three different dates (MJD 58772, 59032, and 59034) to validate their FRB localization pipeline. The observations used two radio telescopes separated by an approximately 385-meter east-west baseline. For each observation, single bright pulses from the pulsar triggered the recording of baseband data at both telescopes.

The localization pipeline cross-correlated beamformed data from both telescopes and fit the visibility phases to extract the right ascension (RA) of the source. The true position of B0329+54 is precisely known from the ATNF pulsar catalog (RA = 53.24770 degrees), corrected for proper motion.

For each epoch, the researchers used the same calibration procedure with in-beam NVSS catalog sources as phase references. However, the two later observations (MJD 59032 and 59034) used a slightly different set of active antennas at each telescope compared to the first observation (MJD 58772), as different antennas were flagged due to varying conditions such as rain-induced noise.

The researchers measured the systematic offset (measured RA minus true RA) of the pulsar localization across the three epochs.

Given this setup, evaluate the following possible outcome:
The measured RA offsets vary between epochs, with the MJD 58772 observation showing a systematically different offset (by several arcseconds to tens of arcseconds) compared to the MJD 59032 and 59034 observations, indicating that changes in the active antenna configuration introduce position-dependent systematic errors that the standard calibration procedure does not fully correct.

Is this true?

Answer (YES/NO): YES